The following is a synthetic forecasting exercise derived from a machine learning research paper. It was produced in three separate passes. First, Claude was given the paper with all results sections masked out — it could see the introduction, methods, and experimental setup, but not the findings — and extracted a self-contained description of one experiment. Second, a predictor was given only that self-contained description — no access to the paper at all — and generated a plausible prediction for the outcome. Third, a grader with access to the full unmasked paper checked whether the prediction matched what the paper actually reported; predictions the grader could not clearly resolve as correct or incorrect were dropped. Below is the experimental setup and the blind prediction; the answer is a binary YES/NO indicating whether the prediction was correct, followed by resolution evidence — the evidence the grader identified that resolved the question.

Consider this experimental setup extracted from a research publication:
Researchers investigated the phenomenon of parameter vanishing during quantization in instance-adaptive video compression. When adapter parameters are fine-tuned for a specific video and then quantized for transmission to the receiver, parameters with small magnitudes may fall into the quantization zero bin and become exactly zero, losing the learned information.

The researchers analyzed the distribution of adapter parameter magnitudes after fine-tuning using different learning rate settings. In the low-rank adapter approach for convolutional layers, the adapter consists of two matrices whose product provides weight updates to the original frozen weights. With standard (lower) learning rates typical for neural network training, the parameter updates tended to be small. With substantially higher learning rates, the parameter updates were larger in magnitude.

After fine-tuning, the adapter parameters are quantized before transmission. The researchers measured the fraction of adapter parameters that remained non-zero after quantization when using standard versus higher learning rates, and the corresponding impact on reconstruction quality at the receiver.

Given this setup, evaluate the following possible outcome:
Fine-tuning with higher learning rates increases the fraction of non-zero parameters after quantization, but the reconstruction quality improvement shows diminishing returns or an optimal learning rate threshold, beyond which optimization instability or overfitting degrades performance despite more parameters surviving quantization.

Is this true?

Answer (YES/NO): NO